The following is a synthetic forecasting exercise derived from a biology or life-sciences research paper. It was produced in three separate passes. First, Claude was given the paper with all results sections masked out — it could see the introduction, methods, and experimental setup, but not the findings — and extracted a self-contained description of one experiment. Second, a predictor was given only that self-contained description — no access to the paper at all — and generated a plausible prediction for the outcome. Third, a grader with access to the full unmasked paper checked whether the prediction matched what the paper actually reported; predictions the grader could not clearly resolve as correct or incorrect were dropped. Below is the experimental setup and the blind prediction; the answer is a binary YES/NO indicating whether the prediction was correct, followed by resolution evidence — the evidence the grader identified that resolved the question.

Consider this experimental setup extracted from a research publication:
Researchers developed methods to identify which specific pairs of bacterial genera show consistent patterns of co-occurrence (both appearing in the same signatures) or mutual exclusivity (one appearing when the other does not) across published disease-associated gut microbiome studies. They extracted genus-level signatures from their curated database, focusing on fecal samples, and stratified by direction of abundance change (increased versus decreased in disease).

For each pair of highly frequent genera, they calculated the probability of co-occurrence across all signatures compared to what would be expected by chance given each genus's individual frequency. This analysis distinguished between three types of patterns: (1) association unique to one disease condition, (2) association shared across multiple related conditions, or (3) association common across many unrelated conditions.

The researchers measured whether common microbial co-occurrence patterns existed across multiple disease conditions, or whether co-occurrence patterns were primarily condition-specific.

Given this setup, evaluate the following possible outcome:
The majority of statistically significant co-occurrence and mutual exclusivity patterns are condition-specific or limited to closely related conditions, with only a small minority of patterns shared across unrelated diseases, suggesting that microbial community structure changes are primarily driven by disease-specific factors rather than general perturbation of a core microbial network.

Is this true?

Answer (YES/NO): NO